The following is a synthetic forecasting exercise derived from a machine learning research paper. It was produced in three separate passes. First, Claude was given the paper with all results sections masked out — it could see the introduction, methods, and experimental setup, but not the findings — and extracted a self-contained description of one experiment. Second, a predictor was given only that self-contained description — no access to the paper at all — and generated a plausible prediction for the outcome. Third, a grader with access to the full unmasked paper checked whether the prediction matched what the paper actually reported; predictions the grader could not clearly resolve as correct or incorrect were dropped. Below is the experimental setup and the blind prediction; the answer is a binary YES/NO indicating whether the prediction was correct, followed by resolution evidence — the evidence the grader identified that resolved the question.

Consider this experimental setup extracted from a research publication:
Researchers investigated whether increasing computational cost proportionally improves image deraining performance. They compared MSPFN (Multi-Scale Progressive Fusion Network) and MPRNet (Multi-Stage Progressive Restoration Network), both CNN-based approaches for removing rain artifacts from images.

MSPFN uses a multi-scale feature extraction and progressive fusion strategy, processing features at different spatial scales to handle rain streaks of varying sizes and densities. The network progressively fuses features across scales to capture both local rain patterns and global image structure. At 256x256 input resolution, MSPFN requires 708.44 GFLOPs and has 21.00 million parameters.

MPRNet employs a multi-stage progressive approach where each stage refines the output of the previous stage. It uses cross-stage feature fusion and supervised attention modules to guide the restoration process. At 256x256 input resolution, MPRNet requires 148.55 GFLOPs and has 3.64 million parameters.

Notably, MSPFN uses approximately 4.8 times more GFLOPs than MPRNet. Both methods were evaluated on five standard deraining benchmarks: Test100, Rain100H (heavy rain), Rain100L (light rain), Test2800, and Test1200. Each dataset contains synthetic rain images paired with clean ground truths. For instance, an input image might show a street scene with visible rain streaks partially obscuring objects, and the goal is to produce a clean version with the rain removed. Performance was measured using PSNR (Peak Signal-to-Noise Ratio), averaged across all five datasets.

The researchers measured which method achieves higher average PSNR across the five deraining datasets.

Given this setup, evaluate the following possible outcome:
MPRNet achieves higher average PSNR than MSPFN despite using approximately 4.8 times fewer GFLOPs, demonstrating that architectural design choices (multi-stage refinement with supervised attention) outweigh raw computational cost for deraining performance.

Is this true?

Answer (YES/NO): YES